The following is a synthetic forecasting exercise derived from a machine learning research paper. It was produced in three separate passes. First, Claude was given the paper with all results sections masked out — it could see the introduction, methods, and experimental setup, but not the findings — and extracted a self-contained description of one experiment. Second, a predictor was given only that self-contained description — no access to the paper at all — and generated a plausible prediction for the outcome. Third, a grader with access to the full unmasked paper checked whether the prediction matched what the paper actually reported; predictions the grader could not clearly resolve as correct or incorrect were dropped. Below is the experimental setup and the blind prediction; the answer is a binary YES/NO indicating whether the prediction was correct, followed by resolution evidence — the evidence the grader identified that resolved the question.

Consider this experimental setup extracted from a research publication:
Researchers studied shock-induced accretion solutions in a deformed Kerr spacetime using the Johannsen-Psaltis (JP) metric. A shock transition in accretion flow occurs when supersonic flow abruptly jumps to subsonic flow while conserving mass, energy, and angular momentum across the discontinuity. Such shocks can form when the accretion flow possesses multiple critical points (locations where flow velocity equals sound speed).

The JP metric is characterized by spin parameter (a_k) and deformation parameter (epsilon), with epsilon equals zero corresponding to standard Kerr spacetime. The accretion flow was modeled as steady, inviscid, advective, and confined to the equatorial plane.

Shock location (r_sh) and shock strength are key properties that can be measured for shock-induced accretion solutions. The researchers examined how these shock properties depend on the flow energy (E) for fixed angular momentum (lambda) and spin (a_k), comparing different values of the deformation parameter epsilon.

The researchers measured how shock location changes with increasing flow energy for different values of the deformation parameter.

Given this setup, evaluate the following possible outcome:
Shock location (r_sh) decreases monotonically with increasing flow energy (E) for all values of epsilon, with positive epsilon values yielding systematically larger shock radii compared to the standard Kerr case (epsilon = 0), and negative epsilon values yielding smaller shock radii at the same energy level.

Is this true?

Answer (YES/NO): NO